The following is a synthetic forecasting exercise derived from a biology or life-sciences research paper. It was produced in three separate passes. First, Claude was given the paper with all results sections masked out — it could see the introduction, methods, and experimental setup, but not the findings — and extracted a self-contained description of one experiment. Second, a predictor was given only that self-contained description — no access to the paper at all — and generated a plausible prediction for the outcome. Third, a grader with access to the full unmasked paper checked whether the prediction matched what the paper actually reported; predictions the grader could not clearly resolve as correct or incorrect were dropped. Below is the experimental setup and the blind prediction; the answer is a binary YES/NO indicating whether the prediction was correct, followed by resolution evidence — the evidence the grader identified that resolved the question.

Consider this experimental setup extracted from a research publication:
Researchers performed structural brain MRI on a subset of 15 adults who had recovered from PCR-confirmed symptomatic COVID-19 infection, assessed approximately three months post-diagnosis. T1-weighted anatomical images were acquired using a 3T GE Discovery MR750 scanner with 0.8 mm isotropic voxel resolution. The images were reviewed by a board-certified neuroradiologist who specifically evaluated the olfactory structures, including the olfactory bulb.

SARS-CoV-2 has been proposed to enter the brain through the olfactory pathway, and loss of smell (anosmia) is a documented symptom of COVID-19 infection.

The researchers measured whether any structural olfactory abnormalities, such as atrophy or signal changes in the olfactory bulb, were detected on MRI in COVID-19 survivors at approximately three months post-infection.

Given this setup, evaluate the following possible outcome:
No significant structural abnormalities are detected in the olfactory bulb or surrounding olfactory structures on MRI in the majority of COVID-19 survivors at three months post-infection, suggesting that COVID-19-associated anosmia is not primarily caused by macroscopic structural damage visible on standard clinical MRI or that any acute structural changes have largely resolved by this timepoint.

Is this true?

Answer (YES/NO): NO